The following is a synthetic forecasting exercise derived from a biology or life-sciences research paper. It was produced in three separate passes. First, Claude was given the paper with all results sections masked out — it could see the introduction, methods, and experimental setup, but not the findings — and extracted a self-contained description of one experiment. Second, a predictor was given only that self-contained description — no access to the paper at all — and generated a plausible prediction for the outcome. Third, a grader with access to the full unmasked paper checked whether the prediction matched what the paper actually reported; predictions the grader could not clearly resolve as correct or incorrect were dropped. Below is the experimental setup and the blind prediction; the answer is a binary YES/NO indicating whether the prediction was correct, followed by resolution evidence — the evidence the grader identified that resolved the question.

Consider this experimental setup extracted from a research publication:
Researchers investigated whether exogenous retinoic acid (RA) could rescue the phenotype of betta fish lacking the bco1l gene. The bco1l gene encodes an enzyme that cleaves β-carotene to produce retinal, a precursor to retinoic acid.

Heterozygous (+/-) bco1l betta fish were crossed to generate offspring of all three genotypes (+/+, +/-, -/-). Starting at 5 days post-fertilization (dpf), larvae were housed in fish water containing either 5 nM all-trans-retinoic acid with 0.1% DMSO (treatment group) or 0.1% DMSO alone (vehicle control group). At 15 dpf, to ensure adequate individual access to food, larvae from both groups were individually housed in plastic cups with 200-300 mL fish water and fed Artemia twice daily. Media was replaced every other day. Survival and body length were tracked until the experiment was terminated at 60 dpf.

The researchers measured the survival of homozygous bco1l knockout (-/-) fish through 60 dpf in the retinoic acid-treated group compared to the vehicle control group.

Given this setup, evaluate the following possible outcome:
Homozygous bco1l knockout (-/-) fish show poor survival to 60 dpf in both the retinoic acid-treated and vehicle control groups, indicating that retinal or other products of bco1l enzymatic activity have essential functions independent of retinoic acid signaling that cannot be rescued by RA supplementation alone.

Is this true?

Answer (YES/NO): NO